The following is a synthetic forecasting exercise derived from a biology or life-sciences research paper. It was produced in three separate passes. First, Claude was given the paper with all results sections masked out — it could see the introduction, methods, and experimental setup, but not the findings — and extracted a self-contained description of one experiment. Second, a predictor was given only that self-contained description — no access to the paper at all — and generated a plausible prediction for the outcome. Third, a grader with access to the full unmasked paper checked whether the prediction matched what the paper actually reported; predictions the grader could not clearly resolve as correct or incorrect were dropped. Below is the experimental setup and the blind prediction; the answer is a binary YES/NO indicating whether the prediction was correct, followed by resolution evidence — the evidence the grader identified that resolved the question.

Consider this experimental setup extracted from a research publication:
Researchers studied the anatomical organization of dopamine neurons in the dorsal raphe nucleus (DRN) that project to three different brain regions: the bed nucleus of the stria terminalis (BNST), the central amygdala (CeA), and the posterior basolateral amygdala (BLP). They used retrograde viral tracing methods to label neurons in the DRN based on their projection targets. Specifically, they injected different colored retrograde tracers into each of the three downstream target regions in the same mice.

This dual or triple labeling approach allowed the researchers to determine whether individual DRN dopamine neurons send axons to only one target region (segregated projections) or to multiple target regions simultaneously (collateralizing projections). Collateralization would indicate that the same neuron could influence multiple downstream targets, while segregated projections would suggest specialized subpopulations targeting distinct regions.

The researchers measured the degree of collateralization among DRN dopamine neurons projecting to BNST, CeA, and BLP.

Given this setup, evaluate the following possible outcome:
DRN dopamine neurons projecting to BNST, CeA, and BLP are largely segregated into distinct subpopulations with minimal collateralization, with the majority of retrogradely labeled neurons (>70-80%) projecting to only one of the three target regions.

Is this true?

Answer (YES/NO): NO